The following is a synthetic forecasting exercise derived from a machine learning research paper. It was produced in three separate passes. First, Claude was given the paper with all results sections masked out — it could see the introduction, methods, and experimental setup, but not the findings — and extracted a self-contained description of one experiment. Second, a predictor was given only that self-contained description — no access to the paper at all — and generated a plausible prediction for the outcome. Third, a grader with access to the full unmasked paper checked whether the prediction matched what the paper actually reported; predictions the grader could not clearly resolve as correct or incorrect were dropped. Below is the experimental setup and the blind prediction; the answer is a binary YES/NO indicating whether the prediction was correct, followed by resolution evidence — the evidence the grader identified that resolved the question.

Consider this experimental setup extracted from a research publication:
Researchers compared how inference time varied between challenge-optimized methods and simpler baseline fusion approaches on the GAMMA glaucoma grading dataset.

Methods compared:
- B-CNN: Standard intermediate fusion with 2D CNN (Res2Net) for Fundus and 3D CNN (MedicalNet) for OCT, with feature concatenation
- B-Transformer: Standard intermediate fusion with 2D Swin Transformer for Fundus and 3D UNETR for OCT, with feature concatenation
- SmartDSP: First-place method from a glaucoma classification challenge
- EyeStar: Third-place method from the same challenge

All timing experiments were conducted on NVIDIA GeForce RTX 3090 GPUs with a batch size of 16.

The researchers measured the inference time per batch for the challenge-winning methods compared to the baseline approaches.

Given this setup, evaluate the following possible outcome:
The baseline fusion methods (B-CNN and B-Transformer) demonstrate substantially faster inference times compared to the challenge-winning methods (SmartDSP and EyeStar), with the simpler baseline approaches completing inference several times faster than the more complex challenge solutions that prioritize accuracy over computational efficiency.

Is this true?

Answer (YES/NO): YES